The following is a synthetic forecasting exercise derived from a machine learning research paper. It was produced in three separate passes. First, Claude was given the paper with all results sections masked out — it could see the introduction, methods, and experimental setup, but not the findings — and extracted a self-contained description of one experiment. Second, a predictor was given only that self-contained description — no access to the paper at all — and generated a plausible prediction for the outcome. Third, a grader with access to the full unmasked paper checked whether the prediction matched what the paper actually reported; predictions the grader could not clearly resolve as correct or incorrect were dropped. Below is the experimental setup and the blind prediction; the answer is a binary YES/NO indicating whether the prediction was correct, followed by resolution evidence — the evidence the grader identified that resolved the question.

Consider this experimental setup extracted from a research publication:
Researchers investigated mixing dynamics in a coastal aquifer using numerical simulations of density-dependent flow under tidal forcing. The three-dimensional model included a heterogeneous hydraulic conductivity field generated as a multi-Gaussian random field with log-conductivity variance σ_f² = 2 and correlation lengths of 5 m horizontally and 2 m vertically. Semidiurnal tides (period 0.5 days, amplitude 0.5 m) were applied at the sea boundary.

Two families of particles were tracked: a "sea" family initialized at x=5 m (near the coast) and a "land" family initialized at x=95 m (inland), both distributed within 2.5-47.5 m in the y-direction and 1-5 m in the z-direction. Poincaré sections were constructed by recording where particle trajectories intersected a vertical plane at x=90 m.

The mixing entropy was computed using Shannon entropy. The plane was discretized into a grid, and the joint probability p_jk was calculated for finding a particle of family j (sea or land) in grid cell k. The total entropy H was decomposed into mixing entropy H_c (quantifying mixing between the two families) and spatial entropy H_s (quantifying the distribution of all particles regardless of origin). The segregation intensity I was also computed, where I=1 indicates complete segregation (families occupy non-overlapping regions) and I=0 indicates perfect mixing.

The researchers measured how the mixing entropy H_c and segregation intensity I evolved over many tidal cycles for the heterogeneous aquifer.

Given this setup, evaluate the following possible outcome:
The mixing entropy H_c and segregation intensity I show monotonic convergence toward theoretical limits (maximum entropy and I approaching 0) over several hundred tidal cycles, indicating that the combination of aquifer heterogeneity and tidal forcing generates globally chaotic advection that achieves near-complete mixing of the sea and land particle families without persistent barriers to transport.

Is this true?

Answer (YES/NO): NO